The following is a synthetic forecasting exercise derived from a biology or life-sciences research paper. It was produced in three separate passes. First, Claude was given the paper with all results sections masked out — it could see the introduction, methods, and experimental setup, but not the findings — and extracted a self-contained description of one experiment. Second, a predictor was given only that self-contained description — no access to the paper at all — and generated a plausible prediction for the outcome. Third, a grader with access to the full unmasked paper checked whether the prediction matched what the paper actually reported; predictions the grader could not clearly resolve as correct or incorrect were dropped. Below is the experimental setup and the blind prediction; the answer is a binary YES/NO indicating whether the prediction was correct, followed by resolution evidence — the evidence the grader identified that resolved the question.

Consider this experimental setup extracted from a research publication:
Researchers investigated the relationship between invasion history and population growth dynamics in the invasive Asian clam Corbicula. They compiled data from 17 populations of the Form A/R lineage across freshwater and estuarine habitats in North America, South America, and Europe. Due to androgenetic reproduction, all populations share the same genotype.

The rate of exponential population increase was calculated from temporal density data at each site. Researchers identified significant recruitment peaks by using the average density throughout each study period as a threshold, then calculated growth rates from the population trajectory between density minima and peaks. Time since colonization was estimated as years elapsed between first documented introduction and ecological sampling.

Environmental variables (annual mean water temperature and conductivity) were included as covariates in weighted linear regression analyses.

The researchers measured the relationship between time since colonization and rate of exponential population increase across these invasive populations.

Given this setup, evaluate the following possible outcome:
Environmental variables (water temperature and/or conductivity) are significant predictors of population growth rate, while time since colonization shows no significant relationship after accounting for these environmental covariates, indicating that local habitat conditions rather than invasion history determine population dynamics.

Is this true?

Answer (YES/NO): NO